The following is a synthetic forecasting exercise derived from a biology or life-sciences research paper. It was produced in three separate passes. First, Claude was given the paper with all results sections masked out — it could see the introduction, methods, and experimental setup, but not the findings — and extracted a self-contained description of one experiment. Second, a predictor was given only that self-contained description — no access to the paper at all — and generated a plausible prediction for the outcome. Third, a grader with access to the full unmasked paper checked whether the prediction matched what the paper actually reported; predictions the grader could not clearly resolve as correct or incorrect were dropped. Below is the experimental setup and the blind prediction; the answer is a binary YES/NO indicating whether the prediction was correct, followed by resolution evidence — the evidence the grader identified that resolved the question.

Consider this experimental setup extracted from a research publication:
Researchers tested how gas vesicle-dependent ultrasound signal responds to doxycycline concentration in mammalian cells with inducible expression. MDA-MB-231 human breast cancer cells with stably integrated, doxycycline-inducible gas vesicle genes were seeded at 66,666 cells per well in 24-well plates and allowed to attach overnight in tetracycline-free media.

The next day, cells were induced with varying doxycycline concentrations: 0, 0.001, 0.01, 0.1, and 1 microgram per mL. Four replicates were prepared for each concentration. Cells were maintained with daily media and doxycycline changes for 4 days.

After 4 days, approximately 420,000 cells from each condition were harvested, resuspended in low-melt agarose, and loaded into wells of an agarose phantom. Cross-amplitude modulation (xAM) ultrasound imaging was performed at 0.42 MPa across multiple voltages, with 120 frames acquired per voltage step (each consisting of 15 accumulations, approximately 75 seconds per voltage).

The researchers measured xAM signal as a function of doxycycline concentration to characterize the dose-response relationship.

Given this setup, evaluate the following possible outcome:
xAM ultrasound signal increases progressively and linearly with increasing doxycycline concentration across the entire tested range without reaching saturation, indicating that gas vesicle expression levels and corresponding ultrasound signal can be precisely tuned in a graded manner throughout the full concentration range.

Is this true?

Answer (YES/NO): NO